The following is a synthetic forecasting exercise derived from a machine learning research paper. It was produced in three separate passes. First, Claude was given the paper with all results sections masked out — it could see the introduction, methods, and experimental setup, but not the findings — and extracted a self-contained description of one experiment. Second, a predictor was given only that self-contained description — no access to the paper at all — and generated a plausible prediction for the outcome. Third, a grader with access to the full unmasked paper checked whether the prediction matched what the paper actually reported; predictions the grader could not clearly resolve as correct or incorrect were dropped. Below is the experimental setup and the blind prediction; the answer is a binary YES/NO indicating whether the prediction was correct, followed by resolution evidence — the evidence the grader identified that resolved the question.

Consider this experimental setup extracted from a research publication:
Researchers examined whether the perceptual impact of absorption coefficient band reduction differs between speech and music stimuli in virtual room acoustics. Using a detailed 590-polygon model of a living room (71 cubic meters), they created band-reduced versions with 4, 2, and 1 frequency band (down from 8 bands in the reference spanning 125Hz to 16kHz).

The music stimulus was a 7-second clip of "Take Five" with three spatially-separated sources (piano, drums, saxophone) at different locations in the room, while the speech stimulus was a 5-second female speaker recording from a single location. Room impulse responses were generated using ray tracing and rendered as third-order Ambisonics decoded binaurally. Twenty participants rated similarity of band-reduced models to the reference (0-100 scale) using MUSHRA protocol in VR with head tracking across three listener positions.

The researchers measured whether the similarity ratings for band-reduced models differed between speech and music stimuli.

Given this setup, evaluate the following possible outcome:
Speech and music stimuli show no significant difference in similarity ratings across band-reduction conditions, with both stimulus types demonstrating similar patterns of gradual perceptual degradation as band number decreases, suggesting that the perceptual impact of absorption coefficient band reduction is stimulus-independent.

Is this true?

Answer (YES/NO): NO